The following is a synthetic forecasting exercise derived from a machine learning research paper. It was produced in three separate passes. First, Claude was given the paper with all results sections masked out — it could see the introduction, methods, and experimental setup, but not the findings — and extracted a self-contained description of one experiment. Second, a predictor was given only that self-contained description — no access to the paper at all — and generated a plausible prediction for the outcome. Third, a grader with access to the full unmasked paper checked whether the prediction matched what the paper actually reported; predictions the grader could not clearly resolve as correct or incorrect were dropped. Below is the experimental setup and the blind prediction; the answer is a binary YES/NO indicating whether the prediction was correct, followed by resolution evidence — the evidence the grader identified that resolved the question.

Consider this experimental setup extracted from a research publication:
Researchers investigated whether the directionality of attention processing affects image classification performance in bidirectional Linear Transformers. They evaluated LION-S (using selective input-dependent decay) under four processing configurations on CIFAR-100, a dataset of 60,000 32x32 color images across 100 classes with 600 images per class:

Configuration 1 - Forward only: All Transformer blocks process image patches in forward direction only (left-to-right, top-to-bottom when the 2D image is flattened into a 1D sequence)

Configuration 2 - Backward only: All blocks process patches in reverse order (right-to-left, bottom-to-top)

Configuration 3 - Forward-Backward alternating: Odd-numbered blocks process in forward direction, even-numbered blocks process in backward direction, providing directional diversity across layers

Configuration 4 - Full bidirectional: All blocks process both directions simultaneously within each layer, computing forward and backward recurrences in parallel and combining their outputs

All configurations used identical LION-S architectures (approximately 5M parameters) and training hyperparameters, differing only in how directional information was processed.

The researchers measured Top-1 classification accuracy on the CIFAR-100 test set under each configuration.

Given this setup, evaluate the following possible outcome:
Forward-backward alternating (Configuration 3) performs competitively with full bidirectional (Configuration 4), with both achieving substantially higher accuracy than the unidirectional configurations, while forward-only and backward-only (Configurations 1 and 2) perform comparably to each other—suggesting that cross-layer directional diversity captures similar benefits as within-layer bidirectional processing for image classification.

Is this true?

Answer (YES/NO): NO